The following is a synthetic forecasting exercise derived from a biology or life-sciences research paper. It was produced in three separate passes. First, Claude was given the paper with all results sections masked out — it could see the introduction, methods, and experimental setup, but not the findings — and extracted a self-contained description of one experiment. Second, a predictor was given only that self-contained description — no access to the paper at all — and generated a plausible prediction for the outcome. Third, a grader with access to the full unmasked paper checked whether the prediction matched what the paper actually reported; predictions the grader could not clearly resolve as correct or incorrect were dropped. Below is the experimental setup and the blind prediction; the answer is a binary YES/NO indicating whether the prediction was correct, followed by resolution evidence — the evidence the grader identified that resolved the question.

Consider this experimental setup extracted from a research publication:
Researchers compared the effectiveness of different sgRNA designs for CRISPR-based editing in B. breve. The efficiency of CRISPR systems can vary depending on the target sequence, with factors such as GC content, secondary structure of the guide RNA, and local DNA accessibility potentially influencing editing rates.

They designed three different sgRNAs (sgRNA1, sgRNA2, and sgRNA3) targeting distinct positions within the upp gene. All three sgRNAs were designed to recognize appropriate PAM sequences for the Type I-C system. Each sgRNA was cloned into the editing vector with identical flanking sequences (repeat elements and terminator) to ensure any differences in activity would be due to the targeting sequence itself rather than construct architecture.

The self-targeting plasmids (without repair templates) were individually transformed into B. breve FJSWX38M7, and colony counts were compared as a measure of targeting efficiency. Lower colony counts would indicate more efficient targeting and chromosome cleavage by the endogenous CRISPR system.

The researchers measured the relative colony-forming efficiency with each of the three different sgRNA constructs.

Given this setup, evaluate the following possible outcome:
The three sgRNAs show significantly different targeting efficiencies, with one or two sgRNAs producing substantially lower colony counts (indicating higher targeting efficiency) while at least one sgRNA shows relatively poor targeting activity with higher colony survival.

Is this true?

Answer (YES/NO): YES